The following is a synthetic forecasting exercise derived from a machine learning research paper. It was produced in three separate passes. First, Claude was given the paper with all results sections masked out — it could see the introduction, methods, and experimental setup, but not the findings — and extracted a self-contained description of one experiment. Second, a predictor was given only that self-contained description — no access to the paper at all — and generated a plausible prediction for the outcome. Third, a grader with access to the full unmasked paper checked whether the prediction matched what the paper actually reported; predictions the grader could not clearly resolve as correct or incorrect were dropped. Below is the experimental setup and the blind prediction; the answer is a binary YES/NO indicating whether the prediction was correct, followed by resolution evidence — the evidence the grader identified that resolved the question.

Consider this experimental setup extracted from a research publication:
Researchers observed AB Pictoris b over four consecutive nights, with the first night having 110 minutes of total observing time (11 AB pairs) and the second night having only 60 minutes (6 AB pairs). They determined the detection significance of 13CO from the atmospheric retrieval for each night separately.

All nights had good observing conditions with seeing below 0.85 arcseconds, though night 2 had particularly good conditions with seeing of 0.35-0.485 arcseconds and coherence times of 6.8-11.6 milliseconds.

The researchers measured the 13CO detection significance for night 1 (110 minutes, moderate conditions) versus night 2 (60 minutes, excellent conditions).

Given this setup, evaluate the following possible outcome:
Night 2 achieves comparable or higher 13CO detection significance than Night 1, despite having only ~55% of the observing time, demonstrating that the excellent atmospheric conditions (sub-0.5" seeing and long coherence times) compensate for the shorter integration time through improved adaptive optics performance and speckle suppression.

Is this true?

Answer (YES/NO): NO